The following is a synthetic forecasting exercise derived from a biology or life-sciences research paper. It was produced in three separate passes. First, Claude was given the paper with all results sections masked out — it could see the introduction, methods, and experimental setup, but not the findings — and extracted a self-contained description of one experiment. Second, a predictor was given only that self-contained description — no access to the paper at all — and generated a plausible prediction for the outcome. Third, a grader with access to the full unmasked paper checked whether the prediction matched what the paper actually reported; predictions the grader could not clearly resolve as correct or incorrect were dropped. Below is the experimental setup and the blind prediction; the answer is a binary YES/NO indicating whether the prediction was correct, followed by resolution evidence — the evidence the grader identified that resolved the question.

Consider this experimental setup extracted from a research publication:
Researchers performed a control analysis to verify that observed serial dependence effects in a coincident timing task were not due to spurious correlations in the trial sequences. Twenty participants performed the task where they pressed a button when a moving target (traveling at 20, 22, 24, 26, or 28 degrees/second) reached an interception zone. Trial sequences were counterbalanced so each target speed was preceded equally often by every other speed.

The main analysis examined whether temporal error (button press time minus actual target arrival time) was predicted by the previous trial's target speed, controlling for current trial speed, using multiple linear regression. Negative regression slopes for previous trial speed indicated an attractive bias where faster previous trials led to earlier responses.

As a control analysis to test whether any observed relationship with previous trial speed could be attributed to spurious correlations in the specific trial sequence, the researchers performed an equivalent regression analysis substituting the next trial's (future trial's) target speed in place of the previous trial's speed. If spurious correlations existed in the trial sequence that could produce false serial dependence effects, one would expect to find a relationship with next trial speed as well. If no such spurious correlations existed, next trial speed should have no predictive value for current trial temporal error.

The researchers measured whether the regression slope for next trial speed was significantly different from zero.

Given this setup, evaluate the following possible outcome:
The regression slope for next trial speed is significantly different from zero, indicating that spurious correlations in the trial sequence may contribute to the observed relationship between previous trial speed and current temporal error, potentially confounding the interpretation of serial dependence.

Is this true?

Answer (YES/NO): NO